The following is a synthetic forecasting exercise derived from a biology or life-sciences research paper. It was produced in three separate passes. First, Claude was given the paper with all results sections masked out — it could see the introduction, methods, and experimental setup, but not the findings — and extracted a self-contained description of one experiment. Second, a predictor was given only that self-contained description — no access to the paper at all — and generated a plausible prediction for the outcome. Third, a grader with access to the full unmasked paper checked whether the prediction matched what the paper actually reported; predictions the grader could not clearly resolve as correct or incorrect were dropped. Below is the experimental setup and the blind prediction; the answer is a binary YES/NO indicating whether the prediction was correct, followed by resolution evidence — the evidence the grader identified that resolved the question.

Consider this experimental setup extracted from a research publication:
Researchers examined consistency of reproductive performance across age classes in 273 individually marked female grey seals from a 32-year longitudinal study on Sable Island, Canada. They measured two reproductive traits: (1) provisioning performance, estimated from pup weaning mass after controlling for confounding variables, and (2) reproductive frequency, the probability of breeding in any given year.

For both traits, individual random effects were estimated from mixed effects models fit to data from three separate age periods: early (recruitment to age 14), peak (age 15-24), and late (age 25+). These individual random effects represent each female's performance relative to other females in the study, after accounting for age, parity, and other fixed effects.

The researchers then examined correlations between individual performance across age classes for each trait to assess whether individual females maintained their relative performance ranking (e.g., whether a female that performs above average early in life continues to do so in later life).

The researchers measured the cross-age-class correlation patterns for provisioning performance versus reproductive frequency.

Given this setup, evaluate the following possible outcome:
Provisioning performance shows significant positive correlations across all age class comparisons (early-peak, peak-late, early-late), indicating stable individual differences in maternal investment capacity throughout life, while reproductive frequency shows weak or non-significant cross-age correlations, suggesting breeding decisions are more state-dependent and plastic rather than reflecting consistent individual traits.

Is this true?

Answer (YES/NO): NO